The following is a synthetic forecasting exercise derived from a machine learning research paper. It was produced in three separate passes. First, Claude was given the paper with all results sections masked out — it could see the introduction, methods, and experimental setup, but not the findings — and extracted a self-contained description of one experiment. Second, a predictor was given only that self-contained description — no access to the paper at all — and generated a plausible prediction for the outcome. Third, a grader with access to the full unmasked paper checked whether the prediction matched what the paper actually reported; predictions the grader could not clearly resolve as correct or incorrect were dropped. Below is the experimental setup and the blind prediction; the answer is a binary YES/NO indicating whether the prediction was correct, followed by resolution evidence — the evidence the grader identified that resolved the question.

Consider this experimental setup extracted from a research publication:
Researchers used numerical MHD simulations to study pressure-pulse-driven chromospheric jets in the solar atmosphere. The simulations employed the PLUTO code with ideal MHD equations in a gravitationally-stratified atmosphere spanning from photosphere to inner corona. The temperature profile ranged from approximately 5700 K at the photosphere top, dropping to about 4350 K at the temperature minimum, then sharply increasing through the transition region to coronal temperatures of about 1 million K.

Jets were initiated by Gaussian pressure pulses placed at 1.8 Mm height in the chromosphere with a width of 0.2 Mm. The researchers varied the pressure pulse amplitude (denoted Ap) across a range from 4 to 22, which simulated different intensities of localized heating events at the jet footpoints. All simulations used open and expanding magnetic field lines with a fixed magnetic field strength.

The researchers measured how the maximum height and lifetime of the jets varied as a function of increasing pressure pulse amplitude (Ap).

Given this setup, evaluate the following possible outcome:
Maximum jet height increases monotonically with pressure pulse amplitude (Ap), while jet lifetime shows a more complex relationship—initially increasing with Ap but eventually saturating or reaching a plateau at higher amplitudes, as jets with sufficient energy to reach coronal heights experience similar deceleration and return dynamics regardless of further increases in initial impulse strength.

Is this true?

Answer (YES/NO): NO